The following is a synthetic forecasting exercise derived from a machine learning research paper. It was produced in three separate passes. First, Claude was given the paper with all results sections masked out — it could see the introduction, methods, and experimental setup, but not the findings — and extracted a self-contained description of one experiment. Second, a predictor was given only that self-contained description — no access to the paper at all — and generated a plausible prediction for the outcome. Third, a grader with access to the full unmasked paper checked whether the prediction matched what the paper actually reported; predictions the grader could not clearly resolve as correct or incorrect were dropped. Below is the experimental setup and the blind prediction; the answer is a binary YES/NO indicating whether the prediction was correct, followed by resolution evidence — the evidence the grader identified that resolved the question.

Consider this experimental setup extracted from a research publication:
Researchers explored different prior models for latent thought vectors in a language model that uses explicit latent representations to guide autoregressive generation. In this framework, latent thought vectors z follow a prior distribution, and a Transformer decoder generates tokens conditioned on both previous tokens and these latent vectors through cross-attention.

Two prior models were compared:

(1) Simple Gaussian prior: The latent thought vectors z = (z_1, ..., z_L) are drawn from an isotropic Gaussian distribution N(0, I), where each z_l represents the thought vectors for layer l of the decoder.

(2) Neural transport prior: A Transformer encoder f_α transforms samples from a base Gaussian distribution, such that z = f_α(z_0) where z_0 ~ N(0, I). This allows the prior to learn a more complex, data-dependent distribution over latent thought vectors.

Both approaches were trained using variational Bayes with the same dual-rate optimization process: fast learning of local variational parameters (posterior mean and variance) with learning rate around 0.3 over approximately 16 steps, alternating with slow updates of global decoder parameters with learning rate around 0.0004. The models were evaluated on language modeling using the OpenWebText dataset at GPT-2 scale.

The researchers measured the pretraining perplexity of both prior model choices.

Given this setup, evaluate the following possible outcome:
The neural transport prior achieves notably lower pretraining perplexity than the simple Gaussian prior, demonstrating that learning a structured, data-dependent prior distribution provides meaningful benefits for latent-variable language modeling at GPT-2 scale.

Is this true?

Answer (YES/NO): NO